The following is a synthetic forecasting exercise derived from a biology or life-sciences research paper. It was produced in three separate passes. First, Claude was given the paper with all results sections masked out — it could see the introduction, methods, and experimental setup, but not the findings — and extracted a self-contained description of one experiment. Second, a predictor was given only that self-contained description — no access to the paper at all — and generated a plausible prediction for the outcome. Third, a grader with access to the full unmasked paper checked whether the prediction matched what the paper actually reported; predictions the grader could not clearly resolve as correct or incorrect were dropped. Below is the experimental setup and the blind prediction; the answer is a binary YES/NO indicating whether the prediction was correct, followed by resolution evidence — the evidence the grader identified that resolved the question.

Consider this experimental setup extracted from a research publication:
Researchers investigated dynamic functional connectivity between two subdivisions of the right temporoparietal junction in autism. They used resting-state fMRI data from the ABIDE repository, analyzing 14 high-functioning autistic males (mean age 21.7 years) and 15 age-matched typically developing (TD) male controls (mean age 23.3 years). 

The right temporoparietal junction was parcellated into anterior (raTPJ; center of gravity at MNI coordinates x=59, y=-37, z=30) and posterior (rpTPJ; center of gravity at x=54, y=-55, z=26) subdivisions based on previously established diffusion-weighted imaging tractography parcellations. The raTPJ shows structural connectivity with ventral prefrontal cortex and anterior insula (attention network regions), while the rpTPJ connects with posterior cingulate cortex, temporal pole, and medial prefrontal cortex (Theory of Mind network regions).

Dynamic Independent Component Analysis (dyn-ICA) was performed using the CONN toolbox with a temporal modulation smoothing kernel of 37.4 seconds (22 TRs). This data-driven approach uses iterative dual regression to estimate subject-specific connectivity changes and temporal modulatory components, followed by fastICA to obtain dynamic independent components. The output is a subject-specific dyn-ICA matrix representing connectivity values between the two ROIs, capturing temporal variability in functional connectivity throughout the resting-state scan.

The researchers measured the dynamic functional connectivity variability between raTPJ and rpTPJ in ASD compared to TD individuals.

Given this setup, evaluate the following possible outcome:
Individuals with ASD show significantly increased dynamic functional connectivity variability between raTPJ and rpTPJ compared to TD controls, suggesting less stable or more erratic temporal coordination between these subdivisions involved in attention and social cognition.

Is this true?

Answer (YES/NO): NO